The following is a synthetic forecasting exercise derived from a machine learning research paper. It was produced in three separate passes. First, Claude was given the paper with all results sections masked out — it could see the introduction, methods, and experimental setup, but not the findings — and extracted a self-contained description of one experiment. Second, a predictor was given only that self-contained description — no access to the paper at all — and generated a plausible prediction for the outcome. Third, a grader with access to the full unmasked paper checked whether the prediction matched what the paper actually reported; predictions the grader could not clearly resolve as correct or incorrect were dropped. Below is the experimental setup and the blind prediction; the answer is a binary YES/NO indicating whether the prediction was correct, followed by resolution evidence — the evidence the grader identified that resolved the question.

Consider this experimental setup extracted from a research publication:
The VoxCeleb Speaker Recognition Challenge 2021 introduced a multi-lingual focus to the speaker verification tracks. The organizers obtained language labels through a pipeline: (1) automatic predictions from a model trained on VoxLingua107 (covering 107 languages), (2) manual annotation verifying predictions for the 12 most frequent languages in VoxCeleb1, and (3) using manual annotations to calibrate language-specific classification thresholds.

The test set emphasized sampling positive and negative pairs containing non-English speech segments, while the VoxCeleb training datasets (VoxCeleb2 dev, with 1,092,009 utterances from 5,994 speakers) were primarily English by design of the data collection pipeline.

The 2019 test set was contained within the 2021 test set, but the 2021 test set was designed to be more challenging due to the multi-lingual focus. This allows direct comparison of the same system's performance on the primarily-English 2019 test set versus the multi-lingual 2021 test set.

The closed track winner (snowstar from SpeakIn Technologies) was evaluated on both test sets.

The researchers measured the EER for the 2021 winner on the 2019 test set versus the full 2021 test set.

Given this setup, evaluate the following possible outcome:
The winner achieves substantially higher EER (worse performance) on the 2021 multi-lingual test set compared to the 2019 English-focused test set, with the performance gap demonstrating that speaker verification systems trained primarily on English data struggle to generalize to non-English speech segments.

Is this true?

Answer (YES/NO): NO